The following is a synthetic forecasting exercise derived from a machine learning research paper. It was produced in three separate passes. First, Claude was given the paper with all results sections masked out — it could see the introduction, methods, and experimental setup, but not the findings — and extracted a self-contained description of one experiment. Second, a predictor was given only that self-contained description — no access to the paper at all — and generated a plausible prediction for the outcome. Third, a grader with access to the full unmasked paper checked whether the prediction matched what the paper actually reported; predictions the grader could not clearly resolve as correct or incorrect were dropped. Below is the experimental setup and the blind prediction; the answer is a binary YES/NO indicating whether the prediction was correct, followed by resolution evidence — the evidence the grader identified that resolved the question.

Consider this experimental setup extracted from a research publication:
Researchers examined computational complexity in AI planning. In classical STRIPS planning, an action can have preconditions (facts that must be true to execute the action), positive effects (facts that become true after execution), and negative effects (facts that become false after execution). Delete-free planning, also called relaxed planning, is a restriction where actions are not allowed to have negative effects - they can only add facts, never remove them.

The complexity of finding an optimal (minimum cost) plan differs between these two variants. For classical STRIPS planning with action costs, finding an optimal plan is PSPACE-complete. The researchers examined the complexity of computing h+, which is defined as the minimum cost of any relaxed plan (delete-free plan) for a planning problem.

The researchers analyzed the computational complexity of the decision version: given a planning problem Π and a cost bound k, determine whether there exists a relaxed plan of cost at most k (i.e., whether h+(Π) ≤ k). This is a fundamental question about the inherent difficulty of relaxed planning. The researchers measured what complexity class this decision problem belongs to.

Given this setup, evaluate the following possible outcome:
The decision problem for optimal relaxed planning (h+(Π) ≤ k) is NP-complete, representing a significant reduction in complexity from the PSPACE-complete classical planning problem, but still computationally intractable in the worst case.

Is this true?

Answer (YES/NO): YES